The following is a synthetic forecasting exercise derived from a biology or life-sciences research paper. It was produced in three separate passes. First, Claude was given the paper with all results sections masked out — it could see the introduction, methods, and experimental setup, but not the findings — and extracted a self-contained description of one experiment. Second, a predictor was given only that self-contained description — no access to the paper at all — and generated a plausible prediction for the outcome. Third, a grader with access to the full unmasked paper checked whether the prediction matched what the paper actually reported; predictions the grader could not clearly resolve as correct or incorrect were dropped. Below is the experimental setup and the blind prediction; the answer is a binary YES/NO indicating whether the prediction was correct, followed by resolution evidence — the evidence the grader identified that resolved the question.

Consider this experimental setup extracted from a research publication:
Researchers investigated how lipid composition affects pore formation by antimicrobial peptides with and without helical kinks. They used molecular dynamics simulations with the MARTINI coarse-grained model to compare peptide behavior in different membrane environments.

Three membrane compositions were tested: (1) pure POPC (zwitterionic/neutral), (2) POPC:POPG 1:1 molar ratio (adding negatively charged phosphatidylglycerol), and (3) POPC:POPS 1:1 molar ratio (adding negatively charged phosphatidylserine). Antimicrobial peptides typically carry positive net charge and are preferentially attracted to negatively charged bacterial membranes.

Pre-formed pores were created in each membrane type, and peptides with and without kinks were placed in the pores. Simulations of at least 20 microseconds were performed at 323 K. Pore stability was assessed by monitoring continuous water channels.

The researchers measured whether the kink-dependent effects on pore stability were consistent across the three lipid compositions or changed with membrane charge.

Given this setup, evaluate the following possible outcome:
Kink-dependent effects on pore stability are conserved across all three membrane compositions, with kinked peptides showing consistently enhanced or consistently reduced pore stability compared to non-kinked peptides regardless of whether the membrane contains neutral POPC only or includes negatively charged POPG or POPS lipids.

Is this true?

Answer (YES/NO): YES